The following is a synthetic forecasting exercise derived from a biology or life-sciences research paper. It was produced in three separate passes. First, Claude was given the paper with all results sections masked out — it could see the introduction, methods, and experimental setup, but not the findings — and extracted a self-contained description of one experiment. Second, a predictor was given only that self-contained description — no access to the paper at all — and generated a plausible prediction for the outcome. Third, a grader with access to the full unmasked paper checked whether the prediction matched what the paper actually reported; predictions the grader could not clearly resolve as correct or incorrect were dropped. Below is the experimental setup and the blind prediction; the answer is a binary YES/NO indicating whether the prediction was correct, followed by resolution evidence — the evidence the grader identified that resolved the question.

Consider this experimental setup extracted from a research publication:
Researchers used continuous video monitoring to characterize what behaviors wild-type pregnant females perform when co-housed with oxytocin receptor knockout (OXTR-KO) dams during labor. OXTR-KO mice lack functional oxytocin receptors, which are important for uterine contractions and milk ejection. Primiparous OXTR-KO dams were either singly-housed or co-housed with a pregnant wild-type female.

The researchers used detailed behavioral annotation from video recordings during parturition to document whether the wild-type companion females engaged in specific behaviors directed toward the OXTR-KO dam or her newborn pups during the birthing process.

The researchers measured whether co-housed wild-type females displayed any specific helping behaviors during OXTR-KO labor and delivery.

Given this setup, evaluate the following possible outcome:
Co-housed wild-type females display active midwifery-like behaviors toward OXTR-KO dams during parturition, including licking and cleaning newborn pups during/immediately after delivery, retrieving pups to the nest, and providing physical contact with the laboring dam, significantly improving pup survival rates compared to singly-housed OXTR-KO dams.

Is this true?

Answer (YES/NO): NO